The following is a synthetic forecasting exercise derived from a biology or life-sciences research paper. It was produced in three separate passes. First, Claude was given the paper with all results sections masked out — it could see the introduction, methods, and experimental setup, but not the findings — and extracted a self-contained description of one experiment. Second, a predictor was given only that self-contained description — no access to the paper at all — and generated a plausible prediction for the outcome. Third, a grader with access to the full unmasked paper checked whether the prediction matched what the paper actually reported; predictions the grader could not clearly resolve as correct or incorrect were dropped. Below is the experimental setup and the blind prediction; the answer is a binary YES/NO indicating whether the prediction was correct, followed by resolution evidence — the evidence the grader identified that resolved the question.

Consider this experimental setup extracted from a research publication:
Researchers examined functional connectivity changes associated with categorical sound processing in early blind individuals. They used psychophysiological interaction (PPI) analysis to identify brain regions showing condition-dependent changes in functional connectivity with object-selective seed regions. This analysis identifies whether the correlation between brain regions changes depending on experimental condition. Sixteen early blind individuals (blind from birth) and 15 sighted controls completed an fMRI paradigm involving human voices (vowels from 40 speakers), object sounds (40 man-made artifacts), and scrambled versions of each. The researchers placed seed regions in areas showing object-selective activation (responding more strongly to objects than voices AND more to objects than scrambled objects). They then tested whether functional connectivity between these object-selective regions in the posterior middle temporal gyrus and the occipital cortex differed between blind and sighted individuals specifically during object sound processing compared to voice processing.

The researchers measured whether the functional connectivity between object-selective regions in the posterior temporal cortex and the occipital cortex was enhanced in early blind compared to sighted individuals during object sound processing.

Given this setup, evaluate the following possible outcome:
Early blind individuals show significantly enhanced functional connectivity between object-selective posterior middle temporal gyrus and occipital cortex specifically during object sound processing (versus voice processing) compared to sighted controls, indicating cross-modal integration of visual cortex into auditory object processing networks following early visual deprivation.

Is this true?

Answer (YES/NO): NO